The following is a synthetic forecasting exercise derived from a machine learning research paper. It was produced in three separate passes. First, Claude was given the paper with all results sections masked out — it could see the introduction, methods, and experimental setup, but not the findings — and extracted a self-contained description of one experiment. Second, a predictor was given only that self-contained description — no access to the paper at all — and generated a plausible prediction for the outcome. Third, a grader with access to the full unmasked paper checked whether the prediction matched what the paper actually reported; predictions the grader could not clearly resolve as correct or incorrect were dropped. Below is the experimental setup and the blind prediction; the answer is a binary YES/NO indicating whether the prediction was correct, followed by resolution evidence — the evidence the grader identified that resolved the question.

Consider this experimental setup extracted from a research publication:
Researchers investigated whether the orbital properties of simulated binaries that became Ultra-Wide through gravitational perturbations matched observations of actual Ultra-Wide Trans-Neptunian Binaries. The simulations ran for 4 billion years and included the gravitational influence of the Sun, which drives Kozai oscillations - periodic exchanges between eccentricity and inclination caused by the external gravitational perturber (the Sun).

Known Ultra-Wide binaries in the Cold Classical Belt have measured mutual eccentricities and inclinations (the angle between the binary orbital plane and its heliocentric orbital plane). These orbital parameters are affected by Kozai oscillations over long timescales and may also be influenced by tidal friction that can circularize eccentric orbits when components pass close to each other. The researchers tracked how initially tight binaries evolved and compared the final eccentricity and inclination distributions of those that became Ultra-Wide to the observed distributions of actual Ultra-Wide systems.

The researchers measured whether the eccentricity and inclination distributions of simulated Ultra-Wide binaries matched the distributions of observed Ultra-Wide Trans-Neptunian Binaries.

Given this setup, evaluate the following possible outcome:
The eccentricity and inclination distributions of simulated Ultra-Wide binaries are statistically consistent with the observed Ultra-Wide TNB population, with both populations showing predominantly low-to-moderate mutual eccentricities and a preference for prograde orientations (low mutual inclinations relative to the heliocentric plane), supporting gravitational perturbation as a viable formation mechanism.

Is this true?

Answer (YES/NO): NO